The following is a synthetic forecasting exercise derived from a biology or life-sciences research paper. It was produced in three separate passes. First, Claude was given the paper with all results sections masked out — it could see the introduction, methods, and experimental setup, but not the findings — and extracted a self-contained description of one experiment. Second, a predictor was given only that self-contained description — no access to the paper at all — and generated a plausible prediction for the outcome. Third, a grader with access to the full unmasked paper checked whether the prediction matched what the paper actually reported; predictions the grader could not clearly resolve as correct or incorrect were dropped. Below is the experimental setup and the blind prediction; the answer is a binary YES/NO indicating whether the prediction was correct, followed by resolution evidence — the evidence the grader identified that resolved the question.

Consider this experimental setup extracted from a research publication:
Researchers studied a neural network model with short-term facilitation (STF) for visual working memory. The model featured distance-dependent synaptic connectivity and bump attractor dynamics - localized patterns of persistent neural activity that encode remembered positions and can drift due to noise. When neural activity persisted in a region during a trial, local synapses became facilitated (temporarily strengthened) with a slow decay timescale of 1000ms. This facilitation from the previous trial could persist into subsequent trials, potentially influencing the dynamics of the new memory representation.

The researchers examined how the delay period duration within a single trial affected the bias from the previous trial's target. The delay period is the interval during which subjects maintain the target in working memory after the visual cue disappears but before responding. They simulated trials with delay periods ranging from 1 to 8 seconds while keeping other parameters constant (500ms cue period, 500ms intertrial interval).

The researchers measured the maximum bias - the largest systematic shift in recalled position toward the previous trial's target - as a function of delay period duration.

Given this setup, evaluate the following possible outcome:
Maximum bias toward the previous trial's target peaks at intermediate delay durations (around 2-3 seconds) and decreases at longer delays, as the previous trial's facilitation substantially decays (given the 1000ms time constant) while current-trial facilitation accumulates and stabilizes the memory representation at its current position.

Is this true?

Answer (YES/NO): NO